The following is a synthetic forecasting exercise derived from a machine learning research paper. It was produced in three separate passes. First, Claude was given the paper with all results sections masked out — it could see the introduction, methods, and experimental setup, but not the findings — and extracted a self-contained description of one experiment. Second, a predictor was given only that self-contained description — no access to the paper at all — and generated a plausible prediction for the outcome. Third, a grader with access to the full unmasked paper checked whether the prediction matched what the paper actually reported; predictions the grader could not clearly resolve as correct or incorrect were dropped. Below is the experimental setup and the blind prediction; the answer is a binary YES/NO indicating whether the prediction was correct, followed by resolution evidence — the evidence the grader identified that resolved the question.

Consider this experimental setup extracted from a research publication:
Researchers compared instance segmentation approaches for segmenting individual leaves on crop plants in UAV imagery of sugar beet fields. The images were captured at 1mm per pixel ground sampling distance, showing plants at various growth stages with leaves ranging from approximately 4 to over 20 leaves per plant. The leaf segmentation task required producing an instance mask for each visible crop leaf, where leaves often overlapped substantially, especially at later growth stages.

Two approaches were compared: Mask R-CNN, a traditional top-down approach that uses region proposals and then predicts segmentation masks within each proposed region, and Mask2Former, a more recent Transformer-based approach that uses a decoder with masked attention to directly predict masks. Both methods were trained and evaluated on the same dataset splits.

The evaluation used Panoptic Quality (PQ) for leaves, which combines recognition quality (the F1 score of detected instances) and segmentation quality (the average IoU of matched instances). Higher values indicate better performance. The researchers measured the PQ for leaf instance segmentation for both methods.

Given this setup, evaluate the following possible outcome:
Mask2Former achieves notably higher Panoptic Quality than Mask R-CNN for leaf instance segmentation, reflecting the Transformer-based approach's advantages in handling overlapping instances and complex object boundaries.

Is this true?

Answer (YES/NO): NO